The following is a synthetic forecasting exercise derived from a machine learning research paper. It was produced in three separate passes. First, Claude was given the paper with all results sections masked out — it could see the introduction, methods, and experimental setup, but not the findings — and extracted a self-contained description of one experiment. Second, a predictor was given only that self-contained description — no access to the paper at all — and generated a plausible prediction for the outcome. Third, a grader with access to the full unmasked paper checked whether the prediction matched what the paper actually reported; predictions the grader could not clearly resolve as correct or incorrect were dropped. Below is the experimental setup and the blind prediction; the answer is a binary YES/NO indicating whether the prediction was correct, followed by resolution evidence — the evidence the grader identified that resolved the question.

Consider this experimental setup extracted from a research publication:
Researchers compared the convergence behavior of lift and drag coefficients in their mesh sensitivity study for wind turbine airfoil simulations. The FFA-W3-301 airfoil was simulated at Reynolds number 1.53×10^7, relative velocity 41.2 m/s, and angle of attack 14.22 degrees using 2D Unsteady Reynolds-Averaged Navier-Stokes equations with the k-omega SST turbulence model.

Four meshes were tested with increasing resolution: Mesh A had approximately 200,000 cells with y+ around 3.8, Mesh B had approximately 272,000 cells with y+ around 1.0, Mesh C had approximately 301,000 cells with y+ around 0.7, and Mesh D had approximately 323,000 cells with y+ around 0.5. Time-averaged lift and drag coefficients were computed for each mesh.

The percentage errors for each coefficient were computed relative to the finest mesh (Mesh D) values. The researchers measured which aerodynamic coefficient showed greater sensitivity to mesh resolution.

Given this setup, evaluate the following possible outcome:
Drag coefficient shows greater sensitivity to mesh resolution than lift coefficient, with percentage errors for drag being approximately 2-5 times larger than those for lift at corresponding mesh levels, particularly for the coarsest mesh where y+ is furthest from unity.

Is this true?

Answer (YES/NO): NO